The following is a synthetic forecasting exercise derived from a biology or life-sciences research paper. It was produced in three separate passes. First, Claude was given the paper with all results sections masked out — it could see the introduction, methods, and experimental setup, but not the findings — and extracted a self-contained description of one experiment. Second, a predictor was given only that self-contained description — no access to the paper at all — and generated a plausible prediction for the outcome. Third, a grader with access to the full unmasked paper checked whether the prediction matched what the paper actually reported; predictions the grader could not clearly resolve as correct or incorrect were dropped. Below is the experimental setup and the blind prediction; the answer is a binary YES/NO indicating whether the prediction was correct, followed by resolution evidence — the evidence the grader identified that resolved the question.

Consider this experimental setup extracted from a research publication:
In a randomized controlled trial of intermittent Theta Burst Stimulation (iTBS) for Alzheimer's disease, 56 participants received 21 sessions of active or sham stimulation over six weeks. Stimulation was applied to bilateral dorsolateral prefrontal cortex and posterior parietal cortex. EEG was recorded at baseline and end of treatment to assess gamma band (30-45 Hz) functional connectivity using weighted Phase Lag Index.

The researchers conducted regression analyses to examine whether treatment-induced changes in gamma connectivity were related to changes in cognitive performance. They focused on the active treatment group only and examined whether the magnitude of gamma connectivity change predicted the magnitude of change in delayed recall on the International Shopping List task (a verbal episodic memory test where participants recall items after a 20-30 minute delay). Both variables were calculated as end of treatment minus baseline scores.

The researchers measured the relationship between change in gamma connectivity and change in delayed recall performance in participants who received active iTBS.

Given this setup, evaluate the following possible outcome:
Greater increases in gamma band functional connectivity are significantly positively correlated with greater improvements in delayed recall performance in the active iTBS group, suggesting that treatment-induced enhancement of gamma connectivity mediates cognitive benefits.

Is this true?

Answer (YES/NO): YES